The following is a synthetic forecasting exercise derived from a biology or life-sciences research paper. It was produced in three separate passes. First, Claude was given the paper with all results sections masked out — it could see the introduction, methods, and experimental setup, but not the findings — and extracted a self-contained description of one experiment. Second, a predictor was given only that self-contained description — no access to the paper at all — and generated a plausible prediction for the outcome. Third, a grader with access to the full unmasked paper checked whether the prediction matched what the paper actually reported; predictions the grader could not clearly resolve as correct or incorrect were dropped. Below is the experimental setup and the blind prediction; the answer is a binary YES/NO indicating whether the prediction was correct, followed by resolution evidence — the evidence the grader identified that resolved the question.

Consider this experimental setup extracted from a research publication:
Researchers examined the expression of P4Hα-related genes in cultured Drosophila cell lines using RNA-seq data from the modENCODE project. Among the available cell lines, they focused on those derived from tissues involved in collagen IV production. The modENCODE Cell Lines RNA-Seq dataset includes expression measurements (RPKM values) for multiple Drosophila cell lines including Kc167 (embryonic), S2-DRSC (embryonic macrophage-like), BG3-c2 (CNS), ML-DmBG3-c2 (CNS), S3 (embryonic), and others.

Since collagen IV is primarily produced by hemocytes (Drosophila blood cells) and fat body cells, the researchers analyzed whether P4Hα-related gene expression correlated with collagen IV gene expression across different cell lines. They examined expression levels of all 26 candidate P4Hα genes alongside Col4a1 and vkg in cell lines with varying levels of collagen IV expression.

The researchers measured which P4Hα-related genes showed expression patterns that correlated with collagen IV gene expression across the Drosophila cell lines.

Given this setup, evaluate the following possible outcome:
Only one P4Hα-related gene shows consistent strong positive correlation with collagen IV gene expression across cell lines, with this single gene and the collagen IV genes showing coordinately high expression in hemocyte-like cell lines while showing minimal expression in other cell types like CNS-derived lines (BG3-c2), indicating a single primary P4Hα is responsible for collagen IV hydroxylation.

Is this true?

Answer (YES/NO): NO